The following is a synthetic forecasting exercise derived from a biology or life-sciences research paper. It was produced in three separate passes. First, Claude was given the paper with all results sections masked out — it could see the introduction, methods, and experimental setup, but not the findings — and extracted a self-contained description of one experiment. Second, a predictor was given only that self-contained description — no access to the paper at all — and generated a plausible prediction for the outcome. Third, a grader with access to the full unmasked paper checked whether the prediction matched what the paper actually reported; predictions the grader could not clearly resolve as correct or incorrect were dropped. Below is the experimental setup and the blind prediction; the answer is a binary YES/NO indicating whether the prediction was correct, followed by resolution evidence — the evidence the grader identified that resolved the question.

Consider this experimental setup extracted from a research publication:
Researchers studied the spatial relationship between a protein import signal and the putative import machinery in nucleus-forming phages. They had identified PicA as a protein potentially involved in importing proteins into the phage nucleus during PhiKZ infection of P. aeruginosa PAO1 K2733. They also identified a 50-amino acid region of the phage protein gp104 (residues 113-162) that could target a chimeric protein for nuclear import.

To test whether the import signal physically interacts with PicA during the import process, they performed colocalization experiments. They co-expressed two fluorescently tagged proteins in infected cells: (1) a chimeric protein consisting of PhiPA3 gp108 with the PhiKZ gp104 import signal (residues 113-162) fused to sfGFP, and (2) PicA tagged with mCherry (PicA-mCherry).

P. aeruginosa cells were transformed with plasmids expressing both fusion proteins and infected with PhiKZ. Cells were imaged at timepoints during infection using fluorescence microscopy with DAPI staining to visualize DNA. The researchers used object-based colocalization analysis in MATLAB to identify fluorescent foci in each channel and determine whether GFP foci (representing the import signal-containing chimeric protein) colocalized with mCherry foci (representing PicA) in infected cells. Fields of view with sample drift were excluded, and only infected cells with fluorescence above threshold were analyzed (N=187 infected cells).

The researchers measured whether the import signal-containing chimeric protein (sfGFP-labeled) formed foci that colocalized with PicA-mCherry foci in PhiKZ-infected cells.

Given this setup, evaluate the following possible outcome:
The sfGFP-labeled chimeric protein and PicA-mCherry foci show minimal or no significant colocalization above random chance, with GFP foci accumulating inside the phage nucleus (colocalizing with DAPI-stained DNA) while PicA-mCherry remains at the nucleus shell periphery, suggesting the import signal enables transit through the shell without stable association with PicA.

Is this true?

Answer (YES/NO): NO